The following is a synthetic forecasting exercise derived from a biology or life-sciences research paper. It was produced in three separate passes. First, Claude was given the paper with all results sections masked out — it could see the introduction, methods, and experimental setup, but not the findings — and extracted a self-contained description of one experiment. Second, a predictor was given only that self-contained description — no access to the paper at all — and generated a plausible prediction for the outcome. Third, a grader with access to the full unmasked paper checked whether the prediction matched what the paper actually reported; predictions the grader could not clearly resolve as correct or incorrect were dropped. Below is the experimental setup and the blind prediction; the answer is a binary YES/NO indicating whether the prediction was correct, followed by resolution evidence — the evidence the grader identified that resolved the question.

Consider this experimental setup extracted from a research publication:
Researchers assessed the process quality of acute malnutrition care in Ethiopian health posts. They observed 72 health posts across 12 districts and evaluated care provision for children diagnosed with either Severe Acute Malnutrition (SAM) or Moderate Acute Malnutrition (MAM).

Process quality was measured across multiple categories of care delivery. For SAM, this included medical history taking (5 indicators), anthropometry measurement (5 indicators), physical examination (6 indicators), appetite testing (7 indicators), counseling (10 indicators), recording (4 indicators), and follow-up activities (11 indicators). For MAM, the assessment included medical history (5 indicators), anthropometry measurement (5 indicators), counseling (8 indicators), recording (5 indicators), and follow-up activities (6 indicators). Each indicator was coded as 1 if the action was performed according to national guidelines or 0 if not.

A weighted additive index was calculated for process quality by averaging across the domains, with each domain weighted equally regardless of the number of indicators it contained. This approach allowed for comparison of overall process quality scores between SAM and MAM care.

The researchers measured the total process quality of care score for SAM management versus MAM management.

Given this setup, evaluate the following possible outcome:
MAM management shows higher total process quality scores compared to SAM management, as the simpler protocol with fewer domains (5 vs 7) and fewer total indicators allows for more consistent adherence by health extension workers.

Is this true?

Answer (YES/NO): NO